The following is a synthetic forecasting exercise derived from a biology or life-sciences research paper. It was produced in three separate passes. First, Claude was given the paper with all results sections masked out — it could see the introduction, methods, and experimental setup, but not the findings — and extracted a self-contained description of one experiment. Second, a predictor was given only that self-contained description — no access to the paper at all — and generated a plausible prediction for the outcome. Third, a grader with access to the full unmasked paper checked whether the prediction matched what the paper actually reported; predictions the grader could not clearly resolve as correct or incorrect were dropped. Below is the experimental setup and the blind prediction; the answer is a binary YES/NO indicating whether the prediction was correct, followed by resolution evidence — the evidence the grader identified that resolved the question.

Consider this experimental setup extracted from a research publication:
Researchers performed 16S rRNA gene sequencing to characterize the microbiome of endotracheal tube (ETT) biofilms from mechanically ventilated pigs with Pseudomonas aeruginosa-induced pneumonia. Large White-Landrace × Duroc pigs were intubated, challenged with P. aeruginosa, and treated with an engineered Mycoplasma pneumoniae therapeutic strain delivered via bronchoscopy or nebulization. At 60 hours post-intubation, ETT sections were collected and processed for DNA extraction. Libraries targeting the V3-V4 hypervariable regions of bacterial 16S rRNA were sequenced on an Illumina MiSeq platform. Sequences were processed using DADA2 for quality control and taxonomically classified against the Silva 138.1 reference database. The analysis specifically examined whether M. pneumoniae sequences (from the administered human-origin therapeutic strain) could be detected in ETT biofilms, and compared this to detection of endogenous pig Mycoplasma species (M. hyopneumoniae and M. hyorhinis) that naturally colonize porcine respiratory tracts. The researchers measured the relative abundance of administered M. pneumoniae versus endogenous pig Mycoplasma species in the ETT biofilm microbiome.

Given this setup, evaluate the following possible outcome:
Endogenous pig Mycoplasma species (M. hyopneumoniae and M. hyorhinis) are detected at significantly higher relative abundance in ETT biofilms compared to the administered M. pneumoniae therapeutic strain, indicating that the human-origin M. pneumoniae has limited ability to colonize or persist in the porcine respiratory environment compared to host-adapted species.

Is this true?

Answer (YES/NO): YES